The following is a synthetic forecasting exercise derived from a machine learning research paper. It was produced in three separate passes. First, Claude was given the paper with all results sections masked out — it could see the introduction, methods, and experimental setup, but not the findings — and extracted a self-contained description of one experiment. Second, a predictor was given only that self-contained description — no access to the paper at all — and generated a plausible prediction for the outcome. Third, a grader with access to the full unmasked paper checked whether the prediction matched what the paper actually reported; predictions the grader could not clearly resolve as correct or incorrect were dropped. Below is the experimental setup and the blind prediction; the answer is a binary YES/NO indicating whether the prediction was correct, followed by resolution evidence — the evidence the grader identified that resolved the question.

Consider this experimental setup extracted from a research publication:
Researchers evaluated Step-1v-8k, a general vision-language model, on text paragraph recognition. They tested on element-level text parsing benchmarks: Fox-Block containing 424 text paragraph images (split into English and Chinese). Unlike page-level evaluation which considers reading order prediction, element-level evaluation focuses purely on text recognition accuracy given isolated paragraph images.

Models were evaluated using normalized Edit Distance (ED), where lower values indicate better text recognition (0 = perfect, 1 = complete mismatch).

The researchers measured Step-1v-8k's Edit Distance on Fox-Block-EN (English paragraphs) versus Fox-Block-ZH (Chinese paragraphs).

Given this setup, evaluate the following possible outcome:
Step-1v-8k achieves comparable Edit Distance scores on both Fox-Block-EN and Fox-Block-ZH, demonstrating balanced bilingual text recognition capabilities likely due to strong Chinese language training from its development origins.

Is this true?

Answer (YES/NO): NO